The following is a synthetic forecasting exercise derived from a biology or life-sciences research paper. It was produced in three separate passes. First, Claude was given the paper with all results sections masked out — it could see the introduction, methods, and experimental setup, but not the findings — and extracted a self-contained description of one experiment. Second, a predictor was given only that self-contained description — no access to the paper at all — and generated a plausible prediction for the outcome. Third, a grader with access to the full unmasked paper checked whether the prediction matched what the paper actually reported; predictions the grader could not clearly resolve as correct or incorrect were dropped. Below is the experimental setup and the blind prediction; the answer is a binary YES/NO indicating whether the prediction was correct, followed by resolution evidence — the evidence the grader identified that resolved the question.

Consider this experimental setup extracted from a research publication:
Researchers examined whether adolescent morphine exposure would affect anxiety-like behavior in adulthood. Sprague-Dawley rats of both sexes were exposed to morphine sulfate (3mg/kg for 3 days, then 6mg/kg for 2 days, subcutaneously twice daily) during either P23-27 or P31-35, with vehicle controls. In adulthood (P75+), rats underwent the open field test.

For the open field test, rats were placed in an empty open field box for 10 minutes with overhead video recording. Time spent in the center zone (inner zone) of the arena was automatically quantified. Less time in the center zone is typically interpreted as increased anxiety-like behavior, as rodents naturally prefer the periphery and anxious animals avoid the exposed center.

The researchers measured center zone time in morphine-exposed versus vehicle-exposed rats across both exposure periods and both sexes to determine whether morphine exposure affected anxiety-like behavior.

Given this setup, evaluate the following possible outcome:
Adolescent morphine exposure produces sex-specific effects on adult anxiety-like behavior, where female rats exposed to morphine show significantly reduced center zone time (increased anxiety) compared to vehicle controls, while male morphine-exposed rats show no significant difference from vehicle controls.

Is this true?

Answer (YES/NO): NO